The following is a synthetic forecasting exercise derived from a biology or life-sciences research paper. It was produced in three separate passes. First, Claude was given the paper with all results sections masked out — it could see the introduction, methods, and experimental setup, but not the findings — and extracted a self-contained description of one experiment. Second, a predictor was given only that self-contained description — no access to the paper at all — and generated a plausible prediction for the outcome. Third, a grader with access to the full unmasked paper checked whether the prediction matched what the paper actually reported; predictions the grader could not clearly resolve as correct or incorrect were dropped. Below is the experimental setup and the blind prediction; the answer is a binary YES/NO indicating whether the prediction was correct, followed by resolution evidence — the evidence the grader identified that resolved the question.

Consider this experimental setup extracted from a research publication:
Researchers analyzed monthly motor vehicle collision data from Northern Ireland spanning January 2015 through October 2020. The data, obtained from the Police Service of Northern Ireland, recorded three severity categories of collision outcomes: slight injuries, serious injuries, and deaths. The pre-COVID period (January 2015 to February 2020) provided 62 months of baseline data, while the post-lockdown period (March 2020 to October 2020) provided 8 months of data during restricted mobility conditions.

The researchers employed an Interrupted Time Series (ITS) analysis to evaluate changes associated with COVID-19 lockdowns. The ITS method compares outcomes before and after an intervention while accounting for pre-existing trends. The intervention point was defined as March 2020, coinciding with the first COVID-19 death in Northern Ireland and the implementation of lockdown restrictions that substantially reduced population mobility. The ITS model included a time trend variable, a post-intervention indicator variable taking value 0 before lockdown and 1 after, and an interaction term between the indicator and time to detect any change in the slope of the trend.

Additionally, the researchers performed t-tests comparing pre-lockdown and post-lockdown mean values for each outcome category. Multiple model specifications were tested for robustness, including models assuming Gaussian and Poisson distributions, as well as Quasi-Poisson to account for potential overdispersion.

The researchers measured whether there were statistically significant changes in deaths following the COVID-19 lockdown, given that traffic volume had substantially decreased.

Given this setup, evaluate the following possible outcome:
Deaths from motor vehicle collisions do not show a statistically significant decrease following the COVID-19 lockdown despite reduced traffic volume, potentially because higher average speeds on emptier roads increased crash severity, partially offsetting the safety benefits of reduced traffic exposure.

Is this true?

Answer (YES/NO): YES